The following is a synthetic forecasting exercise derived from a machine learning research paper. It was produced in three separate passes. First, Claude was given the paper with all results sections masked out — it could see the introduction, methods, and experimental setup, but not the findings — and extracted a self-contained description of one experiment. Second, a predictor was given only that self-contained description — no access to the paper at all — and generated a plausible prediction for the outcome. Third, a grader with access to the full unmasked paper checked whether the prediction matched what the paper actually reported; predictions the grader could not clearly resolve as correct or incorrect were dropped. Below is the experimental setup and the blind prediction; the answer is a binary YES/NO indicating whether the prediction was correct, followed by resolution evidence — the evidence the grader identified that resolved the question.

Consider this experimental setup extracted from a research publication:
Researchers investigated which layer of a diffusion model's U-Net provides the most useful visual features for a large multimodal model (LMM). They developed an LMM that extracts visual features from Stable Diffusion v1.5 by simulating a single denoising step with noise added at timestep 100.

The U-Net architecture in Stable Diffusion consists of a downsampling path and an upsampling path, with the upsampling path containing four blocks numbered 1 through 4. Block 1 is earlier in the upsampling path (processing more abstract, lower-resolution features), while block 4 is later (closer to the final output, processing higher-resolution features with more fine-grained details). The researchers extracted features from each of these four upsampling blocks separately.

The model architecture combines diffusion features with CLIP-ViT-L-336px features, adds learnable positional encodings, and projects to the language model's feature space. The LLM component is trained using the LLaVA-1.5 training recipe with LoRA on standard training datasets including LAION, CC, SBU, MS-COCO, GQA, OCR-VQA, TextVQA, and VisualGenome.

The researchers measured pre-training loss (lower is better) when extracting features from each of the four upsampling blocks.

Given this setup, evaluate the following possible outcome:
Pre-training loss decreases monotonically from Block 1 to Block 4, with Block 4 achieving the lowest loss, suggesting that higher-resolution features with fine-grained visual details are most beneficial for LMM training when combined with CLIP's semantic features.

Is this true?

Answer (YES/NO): NO